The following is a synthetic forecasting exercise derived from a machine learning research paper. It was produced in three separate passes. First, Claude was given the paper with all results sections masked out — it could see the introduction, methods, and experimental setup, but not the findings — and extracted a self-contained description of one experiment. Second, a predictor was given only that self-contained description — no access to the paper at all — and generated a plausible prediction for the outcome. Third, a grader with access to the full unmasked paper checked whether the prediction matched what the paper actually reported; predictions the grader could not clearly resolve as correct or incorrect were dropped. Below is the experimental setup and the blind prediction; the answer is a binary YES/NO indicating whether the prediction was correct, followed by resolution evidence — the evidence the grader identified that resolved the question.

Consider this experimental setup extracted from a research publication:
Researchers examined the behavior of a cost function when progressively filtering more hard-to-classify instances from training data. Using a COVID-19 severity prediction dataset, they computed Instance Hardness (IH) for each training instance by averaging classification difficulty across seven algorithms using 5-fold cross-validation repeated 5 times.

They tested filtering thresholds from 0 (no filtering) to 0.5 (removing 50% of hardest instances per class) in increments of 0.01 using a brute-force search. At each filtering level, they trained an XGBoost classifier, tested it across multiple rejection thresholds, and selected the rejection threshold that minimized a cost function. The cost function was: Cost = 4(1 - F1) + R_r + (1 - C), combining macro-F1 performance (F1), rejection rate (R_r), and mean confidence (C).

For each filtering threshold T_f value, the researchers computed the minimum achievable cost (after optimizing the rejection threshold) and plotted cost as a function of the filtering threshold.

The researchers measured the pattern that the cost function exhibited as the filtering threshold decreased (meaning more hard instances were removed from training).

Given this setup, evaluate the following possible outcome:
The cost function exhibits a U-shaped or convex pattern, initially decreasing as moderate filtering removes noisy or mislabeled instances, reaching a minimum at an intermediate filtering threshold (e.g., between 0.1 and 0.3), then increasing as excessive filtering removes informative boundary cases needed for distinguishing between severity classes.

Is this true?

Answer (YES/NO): NO